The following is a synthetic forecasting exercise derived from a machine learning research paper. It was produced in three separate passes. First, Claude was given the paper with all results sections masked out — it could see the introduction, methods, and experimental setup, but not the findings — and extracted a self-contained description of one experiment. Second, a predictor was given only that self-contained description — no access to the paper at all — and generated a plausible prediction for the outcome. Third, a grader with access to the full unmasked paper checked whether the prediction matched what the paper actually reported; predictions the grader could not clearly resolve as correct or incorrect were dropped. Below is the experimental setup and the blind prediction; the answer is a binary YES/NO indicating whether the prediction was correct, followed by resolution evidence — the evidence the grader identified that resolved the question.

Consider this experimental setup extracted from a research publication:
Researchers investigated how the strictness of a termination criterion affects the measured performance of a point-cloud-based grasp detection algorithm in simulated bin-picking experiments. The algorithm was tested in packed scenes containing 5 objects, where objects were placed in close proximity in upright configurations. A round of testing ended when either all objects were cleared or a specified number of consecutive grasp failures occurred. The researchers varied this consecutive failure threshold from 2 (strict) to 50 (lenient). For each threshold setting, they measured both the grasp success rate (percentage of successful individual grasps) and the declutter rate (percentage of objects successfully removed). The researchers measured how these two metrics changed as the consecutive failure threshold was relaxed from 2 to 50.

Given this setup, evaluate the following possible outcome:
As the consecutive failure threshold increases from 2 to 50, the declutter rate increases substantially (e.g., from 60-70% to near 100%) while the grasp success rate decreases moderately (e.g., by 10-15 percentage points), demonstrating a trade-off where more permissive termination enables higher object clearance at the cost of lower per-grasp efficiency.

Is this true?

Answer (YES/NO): NO